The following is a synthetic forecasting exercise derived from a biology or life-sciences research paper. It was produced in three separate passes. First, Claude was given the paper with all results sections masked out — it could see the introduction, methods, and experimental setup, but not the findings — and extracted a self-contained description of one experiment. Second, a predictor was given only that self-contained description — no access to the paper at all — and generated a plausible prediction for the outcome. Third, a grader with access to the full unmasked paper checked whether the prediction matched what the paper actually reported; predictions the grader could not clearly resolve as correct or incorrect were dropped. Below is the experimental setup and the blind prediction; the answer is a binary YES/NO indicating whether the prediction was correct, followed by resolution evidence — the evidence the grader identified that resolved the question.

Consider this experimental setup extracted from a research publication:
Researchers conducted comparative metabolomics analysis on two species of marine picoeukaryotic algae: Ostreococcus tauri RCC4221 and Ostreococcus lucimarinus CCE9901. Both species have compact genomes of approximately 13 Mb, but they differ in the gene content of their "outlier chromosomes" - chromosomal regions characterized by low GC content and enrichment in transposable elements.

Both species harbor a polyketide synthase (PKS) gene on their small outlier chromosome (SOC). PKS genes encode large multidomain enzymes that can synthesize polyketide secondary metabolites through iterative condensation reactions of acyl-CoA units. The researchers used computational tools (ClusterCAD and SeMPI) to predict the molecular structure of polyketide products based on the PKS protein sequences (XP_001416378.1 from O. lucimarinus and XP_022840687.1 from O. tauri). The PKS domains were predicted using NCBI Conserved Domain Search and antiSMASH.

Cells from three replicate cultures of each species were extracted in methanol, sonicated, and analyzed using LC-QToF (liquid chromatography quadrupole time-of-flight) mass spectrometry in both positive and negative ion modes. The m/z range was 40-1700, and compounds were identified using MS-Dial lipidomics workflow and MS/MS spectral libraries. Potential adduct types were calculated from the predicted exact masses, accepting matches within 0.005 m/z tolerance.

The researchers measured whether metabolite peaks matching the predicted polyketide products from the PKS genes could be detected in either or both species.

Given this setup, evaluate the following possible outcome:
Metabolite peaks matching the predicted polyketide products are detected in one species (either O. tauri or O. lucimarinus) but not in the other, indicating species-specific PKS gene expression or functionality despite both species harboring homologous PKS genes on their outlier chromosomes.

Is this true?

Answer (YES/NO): NO